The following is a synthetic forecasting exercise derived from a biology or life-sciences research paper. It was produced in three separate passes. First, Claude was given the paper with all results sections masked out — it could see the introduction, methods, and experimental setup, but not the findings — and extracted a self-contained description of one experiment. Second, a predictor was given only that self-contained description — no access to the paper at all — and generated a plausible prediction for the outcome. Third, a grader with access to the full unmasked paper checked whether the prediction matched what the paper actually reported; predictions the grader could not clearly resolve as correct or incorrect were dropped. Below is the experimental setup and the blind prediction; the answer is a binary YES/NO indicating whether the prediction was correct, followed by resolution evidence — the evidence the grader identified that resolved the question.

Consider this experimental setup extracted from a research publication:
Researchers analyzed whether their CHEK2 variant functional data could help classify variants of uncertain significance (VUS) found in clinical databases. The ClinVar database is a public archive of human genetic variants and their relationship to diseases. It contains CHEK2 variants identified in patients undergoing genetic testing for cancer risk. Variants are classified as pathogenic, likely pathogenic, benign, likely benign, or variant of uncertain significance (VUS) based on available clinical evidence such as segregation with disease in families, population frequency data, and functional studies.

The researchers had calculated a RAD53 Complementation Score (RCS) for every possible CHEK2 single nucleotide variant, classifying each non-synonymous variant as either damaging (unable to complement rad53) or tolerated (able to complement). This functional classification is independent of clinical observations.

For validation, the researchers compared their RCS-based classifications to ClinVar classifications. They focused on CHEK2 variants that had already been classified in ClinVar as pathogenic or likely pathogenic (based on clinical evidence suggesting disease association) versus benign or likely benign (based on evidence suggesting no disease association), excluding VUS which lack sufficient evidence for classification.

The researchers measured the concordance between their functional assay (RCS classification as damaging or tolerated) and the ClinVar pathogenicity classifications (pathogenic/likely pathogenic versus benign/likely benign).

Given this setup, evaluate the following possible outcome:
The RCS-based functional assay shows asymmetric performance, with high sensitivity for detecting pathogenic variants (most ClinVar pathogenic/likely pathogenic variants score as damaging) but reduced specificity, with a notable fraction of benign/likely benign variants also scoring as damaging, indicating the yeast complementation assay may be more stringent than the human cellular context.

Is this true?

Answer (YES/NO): NO